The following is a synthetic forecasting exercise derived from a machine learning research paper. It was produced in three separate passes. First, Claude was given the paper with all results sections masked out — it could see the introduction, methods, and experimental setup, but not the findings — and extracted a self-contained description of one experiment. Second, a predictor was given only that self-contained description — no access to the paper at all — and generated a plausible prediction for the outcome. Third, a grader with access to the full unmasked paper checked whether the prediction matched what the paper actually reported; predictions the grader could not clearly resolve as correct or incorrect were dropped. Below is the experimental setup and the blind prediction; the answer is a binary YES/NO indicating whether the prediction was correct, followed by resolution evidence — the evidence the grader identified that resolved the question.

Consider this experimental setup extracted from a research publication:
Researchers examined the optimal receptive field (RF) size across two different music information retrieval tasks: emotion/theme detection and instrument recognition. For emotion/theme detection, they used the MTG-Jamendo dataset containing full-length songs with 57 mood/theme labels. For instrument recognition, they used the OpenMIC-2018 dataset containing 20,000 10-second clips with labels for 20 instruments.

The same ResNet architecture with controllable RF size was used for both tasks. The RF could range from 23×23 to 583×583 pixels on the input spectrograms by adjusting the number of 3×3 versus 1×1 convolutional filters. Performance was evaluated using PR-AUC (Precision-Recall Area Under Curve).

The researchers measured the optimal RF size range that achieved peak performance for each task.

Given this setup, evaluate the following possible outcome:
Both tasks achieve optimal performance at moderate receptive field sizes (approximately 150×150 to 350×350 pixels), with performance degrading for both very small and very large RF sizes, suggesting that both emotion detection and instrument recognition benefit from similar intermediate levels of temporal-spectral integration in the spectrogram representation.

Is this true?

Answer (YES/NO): NO